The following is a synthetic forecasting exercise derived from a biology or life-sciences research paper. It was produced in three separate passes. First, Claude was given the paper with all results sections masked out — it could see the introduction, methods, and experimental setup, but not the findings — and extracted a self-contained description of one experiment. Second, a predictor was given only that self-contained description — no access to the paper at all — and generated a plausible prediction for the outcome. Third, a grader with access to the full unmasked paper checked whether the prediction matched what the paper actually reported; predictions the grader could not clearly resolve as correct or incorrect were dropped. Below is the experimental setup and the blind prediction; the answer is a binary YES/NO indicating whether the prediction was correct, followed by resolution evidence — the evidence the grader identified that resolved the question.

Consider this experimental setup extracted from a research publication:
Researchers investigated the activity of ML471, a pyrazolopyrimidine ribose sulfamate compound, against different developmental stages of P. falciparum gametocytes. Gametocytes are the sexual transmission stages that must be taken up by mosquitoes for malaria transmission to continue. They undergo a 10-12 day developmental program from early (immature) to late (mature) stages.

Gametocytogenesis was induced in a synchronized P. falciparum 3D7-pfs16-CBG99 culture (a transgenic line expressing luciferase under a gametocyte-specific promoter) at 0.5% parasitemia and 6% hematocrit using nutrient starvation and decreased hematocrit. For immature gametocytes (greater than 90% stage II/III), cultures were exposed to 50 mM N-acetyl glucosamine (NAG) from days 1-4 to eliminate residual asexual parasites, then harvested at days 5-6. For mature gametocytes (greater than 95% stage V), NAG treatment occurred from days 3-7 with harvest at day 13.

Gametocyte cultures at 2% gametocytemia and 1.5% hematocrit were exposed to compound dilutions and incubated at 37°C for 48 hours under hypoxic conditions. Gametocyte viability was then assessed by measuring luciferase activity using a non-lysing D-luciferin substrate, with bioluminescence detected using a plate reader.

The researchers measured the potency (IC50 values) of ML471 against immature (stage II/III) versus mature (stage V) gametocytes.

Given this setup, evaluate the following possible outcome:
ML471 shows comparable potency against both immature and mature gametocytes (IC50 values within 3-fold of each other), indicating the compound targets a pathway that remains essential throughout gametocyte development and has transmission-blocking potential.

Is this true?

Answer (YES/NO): NO